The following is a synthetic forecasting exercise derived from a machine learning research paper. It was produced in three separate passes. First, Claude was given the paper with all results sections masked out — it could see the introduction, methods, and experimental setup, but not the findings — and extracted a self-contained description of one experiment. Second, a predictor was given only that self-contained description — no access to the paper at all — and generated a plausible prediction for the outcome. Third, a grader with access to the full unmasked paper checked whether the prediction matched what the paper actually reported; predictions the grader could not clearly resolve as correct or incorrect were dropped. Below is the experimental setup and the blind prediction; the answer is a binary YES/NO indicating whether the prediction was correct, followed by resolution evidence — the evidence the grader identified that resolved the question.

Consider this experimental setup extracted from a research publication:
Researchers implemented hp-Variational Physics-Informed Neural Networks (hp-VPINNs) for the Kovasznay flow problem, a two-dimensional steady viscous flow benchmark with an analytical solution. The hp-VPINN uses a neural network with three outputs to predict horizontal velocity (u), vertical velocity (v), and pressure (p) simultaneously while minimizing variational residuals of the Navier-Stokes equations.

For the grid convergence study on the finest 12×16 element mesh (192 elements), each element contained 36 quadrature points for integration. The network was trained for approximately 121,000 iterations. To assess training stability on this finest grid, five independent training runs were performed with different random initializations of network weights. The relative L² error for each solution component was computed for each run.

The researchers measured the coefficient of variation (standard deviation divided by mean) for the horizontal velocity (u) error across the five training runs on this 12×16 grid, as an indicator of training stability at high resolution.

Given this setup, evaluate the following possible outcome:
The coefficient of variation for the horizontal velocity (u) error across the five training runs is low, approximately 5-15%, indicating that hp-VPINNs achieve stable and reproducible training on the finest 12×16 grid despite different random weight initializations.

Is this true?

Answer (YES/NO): NO